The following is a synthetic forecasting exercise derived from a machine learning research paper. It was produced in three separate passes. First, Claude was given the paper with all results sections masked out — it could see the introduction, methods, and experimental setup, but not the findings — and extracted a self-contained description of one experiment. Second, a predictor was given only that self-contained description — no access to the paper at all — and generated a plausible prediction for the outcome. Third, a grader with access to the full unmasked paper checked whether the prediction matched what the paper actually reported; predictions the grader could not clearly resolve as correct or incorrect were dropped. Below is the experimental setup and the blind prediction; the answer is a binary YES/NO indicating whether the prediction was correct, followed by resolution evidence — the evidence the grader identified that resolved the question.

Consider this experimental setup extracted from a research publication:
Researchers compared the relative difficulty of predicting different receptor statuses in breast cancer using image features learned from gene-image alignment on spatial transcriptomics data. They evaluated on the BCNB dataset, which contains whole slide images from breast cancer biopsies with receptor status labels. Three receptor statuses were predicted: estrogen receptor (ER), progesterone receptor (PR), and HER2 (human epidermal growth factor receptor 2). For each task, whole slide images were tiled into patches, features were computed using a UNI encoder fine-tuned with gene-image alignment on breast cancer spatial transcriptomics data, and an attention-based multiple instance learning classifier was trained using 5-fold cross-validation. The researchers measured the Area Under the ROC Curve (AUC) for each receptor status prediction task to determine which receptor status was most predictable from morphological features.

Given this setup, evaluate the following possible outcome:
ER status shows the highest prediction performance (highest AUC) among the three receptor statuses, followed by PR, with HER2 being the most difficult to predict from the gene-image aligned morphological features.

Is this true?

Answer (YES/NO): YES